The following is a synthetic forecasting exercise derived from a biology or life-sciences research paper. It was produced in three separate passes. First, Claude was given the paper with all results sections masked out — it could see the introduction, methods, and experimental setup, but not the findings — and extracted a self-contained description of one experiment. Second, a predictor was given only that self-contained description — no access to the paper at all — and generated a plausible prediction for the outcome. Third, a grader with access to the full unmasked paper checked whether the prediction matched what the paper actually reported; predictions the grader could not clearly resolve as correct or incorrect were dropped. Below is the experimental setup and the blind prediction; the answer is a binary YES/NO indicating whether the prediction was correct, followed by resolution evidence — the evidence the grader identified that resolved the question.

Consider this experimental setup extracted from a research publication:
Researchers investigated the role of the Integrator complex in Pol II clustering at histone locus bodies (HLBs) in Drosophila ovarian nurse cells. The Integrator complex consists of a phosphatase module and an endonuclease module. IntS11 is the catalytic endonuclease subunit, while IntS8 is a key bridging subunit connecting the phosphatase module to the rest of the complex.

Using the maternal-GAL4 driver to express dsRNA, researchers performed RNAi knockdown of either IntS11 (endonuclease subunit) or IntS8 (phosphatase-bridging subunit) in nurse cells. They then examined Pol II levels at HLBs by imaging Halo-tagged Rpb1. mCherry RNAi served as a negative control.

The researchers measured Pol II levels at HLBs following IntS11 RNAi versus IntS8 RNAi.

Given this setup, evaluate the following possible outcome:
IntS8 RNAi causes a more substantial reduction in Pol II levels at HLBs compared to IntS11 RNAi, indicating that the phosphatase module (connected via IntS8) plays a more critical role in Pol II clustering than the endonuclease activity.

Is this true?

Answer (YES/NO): NO